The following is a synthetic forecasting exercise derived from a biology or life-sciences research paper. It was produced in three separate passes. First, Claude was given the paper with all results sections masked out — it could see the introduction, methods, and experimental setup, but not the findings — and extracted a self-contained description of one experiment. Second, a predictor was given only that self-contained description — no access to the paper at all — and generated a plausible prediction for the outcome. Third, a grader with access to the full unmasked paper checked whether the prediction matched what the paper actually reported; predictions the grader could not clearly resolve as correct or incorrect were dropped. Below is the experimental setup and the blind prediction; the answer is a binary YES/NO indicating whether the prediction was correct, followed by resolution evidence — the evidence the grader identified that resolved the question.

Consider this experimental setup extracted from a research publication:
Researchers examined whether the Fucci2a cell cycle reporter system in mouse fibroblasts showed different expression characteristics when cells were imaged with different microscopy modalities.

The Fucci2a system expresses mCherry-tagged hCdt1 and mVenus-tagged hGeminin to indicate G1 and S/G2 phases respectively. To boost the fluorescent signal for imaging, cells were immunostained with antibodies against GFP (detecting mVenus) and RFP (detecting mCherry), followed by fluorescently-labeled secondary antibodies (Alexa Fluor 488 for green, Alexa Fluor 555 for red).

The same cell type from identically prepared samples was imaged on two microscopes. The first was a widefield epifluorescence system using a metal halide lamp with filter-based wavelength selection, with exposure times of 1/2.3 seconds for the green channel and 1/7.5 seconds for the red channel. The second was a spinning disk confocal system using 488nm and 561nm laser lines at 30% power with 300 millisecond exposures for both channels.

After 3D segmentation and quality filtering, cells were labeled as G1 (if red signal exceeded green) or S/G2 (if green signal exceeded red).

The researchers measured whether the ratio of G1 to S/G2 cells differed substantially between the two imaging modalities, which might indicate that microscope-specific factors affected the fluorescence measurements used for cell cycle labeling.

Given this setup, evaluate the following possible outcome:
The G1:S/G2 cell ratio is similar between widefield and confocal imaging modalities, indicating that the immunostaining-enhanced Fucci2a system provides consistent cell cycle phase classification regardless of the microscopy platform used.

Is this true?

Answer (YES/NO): YES